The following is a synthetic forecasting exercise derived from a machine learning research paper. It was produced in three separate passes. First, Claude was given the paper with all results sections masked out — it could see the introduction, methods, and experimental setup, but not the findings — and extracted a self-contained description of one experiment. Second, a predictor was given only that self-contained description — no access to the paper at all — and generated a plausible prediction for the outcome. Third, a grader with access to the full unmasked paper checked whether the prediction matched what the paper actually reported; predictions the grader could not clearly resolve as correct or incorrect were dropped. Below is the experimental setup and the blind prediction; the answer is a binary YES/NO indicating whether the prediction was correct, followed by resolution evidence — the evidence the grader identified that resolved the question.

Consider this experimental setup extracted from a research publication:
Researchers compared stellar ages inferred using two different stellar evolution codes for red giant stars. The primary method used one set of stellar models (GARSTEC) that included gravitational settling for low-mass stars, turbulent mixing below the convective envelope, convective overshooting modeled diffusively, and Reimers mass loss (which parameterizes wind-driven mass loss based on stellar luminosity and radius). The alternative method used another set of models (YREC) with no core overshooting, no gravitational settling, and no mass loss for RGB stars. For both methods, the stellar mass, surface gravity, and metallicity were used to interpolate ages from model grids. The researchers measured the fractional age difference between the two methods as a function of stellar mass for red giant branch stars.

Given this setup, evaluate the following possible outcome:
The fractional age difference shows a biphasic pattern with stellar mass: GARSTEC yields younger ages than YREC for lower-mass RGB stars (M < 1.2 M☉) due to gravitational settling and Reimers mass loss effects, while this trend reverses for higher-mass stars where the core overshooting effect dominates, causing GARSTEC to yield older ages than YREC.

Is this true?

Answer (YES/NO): YES